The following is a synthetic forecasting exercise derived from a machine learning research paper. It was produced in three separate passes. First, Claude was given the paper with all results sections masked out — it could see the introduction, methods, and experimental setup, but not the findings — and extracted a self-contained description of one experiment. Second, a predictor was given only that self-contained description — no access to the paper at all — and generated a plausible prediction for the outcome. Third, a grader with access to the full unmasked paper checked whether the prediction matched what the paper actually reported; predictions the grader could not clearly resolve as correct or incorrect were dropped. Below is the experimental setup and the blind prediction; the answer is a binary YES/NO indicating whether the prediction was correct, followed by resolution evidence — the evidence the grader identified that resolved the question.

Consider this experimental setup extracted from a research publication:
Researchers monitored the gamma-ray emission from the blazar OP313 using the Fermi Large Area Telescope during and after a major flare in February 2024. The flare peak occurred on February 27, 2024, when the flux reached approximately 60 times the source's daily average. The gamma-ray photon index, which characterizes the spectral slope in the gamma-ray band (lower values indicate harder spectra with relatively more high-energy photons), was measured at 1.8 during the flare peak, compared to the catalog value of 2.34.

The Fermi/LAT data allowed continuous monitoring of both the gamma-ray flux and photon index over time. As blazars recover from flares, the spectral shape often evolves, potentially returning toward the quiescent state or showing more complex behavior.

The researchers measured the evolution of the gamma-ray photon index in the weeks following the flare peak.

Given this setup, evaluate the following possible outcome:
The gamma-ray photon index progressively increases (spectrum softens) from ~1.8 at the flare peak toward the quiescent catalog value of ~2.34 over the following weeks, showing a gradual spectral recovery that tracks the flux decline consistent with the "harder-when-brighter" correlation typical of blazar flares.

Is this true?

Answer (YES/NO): NO